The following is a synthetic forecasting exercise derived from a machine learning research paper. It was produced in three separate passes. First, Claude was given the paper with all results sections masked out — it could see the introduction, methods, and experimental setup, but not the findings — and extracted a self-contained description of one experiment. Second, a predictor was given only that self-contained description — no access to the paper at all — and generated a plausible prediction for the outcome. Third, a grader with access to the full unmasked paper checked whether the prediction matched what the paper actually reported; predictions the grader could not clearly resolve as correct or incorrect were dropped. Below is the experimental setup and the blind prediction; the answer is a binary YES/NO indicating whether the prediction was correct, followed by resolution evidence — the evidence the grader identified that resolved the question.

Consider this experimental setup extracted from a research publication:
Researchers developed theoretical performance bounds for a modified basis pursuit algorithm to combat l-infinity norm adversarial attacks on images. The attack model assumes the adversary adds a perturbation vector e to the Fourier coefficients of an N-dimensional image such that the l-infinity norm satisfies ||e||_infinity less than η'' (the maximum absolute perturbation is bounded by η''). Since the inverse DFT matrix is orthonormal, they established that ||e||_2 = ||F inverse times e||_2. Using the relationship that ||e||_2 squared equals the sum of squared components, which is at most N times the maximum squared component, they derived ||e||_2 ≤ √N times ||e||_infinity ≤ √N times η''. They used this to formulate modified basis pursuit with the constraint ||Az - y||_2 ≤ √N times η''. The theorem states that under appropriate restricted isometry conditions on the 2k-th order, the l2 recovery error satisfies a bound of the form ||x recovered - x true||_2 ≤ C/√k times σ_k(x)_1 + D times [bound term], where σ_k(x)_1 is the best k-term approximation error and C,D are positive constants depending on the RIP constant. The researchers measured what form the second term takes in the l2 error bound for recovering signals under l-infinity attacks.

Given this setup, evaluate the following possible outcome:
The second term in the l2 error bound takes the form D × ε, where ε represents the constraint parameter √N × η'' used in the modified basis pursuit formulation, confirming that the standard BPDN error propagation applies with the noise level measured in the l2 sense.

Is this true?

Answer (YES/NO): YES